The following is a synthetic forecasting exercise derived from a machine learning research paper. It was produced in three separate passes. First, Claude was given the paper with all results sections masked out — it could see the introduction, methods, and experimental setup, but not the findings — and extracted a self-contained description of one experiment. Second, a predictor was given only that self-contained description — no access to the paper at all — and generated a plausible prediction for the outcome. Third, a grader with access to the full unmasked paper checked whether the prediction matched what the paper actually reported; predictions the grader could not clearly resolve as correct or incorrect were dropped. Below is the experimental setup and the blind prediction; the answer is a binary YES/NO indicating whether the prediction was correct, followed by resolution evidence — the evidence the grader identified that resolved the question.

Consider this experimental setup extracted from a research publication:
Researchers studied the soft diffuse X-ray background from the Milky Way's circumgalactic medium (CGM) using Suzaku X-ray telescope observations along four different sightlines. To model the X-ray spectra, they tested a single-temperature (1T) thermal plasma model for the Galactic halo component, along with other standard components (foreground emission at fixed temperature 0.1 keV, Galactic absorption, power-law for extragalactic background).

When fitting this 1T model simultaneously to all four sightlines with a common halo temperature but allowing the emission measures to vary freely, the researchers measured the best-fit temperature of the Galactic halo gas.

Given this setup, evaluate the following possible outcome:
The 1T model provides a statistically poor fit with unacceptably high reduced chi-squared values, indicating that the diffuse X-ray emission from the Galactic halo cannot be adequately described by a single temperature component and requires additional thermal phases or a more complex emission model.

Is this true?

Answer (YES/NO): NO